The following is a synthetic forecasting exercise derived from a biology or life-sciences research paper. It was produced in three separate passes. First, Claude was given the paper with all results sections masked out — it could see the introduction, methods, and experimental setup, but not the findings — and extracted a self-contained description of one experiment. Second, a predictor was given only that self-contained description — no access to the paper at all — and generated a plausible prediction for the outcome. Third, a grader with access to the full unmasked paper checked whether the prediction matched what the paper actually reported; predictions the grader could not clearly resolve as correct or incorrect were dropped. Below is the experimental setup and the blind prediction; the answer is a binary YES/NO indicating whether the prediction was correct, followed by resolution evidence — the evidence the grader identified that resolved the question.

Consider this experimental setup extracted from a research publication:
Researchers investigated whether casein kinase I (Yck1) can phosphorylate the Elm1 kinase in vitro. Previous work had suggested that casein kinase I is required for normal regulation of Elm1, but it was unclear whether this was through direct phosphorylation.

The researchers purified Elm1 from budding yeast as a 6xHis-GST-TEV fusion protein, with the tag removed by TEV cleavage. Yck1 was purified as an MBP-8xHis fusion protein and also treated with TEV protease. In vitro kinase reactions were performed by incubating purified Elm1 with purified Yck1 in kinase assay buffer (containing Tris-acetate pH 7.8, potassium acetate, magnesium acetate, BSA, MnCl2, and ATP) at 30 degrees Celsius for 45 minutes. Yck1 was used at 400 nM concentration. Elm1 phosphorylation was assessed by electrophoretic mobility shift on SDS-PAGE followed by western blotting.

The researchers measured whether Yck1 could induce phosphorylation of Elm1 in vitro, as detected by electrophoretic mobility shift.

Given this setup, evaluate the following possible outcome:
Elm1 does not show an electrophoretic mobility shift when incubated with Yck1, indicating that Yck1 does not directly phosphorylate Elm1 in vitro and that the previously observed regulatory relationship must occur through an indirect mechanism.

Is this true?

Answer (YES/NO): NO